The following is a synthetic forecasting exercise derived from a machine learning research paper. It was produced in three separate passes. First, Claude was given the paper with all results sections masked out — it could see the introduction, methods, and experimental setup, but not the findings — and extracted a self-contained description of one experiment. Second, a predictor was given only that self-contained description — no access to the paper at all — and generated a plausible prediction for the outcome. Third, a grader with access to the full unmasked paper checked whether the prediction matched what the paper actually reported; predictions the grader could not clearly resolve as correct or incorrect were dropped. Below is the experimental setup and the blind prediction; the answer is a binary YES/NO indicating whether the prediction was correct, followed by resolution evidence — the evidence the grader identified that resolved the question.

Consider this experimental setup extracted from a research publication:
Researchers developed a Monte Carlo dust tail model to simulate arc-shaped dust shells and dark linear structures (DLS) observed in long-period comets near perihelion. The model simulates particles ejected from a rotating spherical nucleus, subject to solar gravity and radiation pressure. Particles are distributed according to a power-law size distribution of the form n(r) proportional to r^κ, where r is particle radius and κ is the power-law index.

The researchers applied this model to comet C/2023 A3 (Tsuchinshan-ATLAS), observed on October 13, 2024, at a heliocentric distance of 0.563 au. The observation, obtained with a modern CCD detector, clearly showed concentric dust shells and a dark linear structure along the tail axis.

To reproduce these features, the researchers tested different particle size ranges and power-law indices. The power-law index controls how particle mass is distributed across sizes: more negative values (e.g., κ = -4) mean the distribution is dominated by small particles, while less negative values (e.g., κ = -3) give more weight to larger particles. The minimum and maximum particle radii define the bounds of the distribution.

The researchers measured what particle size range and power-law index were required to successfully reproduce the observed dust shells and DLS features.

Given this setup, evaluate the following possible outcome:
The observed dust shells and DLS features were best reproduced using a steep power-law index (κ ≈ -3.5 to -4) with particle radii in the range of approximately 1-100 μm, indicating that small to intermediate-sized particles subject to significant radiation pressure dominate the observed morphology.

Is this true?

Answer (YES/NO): NO